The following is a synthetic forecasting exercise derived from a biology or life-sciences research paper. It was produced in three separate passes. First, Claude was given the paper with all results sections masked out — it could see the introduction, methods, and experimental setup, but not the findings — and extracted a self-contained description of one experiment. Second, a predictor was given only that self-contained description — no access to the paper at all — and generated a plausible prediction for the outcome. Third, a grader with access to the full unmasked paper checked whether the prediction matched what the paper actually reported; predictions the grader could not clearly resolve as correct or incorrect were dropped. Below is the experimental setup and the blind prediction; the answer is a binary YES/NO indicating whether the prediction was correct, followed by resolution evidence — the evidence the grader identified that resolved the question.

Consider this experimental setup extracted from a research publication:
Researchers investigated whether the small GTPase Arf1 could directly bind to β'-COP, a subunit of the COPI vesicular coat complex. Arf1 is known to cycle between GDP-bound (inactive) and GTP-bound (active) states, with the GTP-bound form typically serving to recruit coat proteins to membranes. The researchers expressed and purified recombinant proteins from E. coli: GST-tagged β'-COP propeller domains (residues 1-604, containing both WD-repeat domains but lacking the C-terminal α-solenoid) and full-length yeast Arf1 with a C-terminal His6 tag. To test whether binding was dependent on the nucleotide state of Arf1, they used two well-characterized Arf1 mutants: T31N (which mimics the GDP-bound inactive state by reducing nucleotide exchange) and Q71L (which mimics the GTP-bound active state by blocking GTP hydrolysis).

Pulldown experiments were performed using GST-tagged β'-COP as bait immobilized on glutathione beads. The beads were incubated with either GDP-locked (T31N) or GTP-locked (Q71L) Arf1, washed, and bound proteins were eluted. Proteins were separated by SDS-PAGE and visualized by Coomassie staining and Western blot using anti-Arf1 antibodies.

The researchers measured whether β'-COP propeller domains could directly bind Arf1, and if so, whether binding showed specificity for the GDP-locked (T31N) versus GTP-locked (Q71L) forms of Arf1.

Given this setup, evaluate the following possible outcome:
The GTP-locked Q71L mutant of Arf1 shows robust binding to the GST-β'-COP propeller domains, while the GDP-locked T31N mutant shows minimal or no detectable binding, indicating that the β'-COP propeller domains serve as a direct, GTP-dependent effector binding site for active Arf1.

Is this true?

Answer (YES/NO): NO